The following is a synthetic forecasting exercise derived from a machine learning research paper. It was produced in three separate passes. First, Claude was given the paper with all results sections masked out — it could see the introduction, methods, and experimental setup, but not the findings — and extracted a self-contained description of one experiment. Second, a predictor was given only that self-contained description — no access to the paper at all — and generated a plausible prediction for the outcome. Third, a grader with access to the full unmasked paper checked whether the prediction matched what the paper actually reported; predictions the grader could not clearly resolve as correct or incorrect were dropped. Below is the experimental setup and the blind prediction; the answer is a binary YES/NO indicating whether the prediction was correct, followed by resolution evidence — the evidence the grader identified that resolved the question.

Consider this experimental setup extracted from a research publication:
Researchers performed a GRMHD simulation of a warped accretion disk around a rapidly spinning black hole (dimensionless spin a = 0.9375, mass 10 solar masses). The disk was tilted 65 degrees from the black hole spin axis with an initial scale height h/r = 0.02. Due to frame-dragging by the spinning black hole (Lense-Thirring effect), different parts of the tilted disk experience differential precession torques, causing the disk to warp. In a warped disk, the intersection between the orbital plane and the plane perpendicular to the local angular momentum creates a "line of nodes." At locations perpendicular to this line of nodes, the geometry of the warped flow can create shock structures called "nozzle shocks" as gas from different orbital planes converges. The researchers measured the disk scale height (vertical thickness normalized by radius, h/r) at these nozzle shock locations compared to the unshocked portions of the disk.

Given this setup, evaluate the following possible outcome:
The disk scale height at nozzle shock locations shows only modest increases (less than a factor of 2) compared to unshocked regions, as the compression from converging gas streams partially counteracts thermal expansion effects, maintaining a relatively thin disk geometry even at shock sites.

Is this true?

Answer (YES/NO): NO